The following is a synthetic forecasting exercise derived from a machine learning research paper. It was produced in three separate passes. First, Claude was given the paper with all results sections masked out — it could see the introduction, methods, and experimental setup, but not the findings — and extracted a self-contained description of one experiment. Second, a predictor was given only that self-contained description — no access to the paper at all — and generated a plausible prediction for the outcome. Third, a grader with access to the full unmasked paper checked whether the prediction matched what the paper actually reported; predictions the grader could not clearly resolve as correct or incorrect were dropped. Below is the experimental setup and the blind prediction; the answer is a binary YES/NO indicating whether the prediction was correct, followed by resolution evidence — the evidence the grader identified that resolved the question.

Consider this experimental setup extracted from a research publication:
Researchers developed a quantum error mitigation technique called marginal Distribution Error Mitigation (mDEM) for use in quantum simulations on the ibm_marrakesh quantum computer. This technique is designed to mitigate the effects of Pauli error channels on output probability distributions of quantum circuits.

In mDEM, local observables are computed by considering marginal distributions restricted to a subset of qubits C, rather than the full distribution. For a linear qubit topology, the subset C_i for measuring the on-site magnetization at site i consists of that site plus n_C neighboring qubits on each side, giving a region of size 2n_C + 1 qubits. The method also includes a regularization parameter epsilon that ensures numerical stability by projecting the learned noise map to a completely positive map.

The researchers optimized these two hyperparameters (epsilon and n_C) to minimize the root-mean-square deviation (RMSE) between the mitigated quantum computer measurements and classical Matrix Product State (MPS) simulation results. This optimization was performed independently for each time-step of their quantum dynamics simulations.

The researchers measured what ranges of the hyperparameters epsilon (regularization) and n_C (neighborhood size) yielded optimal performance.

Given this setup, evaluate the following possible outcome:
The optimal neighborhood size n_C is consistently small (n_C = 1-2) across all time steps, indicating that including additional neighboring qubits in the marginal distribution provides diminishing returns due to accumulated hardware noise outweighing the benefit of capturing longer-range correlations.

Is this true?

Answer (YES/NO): NO